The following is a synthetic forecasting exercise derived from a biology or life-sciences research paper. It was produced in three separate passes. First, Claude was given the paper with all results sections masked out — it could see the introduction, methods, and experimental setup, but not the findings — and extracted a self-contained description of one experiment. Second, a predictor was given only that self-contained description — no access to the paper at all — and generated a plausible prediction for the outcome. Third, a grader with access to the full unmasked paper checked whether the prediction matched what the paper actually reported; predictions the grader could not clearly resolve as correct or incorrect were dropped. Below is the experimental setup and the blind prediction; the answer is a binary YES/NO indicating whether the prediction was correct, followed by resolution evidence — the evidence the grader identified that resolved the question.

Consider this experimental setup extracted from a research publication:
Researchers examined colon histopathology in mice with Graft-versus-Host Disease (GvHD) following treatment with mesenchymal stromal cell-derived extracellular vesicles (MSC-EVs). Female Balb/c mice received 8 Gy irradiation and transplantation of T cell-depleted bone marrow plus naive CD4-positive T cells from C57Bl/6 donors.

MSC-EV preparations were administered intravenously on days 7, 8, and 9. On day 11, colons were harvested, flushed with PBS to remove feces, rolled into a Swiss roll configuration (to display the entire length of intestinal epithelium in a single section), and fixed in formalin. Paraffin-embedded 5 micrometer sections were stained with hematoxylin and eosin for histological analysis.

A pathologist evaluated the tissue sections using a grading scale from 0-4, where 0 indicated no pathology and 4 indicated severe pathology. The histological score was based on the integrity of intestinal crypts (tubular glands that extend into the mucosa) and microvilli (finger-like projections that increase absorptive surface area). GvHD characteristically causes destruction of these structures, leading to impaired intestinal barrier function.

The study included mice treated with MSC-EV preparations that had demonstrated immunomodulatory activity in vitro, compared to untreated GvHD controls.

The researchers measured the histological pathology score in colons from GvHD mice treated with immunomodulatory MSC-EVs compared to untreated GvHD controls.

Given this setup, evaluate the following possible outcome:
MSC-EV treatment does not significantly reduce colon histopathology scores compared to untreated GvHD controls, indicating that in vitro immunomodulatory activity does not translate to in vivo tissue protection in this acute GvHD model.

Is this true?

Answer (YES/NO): NO